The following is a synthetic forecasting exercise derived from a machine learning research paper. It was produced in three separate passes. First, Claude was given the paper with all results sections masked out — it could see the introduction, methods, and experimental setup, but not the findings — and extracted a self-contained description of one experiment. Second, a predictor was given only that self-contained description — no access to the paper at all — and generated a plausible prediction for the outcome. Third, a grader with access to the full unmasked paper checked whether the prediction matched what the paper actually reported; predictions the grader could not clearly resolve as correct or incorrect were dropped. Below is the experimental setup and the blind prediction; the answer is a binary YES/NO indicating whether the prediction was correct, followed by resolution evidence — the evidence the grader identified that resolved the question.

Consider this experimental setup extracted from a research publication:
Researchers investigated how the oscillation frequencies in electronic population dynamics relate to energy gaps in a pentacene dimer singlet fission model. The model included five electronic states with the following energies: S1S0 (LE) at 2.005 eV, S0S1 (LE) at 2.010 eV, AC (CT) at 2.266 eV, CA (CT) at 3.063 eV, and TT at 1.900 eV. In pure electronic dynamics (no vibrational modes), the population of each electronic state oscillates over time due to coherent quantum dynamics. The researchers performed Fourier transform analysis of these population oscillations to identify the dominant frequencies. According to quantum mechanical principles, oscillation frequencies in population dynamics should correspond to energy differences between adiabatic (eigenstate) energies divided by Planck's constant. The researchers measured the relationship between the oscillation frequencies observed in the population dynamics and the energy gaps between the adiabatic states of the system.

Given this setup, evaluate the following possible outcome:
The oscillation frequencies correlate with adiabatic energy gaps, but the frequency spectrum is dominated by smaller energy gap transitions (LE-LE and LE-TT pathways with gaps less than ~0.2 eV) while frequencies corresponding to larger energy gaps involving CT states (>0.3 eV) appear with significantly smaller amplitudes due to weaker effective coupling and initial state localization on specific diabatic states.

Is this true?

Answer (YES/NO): NO